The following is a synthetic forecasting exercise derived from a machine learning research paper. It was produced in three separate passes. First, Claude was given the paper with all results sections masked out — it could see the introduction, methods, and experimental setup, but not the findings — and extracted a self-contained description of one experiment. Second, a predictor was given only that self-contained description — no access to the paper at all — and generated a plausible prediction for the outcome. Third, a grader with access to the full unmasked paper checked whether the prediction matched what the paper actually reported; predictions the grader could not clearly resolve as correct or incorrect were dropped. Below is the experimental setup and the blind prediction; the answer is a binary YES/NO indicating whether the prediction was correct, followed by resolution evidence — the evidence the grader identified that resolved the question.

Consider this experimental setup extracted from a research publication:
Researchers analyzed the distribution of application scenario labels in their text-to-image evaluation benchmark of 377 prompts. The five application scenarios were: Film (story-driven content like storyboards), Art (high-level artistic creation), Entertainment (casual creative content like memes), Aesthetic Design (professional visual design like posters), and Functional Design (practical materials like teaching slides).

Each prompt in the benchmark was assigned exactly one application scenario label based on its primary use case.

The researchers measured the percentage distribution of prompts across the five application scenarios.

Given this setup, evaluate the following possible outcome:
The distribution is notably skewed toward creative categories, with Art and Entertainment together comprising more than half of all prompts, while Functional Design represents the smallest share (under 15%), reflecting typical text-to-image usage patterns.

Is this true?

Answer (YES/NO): NO